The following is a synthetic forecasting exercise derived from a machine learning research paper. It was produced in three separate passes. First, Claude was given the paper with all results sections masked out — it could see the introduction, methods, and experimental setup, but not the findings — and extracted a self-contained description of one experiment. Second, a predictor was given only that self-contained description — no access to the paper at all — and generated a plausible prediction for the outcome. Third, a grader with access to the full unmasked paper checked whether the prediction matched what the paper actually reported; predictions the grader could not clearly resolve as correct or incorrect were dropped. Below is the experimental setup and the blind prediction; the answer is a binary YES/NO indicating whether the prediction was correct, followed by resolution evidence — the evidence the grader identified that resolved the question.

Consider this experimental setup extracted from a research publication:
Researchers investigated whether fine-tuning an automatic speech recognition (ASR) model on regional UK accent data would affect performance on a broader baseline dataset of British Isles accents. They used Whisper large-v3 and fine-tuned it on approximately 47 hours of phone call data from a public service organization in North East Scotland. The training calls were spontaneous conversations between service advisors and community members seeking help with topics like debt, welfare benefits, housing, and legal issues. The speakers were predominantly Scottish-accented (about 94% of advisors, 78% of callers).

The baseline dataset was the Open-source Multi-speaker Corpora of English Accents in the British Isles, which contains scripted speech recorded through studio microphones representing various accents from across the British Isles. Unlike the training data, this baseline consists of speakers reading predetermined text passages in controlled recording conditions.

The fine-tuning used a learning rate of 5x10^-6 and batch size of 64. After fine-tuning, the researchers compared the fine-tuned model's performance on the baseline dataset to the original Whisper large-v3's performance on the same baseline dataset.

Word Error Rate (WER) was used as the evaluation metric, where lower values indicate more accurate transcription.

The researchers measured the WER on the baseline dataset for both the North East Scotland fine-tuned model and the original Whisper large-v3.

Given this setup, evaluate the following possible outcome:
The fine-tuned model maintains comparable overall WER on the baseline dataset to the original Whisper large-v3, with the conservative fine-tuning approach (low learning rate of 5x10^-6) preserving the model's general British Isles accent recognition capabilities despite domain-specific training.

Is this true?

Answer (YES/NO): YES